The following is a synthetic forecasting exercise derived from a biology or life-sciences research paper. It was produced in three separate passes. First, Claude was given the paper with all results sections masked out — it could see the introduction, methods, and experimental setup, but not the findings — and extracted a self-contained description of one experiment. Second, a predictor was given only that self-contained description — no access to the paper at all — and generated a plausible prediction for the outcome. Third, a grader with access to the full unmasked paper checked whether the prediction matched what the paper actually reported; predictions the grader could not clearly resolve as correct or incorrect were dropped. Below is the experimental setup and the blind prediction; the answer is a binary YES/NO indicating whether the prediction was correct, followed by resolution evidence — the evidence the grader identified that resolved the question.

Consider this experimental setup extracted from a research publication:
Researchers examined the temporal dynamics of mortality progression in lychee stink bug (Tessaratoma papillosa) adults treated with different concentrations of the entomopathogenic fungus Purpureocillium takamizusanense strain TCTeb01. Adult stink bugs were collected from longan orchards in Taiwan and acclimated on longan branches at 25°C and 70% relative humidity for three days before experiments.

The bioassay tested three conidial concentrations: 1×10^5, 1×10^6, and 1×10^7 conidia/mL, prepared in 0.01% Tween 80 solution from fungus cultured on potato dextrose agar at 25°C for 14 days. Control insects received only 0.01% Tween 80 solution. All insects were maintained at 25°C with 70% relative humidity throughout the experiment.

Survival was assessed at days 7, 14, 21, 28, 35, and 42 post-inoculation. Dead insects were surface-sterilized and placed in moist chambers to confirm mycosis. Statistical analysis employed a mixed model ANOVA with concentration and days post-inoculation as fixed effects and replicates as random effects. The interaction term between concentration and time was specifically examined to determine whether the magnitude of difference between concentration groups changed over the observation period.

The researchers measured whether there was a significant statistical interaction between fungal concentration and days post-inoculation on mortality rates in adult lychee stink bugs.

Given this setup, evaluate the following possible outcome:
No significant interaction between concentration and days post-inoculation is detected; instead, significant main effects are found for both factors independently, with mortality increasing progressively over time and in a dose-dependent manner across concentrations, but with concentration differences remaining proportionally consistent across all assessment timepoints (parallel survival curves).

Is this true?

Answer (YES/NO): NO